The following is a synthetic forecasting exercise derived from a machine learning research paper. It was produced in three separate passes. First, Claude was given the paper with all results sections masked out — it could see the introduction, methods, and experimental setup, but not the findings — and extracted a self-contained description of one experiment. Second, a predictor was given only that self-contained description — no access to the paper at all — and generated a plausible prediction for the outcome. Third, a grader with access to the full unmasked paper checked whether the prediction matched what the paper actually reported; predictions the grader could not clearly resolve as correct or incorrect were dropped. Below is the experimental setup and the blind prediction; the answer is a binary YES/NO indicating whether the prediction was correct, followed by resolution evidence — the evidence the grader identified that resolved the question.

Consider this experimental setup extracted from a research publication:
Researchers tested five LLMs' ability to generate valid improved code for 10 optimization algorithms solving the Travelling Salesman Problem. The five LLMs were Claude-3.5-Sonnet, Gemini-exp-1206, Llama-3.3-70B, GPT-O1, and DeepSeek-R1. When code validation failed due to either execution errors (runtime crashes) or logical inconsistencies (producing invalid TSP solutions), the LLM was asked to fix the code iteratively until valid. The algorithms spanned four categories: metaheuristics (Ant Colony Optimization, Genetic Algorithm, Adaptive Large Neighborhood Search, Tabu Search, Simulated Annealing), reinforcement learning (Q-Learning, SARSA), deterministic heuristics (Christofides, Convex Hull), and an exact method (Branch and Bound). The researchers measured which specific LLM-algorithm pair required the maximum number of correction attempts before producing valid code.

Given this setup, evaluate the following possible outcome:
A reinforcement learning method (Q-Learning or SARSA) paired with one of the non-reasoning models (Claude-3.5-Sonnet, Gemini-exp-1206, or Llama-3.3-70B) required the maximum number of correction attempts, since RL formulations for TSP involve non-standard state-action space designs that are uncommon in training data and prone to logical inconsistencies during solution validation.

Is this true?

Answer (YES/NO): NO